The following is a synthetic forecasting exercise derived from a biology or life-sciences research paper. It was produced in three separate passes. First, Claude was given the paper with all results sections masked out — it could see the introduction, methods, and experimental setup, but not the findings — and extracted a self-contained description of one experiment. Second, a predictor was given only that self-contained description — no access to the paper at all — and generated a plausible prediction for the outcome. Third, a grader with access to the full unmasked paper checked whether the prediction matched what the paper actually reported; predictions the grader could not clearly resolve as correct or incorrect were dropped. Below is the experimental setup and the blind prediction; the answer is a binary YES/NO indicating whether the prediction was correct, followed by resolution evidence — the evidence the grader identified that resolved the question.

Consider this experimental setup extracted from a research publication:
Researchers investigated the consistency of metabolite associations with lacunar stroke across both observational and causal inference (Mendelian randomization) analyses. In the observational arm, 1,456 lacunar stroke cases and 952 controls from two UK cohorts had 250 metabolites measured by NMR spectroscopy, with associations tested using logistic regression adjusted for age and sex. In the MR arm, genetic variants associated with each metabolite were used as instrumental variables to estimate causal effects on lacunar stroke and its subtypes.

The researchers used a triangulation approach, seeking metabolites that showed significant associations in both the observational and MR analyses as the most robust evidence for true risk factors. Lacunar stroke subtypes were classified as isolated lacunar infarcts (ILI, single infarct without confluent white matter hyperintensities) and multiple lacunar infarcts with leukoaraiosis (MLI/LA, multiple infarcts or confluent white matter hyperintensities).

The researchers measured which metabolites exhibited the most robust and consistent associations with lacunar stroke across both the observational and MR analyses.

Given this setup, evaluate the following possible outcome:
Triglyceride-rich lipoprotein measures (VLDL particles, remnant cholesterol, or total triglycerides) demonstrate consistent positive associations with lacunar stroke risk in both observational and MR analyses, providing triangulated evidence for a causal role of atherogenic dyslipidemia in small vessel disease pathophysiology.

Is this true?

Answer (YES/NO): NO